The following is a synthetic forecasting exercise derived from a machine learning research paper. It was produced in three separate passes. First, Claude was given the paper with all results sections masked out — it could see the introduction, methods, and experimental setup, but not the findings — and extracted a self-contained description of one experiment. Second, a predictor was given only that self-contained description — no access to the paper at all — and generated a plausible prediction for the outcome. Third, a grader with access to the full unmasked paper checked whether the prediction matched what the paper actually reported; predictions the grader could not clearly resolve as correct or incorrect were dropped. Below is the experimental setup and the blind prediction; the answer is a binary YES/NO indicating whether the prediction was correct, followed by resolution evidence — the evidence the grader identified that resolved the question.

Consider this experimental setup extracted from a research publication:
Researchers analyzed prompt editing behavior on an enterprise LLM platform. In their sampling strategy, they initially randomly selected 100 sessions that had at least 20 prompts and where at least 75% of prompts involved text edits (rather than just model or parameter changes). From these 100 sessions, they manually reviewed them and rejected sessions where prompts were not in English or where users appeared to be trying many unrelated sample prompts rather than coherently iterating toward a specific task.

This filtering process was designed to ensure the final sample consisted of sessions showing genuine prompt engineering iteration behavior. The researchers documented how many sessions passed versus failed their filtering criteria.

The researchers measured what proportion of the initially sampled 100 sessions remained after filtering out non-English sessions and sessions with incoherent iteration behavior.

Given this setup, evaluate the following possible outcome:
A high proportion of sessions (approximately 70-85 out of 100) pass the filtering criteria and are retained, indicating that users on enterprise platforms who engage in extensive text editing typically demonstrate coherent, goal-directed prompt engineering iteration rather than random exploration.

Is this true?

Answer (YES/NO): NO